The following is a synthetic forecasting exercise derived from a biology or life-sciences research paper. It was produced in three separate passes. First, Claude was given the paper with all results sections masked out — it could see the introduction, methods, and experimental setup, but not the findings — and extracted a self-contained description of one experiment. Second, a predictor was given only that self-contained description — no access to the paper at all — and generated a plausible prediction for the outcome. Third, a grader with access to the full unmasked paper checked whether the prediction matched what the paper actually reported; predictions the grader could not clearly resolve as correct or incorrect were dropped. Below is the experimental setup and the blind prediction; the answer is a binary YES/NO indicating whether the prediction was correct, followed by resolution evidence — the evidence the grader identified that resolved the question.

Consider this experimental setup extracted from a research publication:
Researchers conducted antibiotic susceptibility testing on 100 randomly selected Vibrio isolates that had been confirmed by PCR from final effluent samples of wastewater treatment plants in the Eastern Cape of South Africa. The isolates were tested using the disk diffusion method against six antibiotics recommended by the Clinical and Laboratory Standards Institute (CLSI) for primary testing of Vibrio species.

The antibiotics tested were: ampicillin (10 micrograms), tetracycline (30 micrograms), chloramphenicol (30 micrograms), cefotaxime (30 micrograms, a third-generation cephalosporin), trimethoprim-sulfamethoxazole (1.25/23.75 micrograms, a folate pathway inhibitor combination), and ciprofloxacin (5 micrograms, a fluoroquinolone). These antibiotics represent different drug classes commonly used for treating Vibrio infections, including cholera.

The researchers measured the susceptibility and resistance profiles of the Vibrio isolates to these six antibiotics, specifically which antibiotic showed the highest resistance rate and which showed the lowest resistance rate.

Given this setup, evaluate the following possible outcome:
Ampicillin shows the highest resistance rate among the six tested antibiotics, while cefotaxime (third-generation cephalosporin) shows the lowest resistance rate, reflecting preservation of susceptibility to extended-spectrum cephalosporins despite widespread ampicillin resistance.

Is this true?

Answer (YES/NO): NO